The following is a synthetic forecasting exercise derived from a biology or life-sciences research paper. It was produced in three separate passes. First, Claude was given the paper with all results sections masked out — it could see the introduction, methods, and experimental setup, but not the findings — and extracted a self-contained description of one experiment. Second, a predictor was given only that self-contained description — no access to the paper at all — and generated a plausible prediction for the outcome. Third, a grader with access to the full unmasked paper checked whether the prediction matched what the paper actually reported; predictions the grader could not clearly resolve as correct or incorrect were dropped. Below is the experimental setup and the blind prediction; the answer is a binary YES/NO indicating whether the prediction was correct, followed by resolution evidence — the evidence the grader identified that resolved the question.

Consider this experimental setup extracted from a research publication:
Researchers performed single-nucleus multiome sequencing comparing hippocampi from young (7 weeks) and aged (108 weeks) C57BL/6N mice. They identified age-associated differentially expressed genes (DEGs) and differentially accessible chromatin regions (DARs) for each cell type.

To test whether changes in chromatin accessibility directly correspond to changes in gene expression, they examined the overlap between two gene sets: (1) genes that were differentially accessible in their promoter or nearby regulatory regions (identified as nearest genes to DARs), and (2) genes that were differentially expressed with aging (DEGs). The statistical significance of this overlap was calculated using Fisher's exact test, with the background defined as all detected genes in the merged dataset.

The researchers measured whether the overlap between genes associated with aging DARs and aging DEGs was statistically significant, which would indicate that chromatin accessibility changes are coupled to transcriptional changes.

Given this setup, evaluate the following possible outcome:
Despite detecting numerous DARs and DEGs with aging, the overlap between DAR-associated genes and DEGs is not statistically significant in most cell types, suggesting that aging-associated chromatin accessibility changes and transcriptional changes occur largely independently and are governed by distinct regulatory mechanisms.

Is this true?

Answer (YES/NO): NO